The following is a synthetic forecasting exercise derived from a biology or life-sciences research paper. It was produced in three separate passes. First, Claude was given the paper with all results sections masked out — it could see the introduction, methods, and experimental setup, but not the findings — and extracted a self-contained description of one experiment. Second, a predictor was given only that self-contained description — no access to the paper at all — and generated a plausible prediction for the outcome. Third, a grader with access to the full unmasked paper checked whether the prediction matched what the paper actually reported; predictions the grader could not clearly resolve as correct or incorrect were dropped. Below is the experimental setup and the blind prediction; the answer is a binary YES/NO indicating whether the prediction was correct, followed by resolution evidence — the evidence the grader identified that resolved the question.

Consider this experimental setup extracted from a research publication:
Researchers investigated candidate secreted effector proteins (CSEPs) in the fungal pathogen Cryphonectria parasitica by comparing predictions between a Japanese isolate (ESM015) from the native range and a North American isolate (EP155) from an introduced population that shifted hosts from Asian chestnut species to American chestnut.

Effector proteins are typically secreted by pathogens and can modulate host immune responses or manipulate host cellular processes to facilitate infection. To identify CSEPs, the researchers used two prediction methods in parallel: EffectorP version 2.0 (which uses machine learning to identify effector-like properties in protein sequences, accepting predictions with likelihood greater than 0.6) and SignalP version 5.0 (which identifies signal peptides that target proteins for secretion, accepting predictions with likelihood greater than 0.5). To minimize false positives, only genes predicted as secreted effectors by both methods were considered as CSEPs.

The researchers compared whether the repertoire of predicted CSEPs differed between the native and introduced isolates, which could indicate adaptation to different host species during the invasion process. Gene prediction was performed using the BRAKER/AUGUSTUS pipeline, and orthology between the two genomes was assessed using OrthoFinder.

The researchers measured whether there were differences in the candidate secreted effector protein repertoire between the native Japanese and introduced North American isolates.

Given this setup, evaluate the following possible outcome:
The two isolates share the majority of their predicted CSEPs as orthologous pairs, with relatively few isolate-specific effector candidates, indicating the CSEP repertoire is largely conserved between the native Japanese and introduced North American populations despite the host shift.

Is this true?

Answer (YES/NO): YES